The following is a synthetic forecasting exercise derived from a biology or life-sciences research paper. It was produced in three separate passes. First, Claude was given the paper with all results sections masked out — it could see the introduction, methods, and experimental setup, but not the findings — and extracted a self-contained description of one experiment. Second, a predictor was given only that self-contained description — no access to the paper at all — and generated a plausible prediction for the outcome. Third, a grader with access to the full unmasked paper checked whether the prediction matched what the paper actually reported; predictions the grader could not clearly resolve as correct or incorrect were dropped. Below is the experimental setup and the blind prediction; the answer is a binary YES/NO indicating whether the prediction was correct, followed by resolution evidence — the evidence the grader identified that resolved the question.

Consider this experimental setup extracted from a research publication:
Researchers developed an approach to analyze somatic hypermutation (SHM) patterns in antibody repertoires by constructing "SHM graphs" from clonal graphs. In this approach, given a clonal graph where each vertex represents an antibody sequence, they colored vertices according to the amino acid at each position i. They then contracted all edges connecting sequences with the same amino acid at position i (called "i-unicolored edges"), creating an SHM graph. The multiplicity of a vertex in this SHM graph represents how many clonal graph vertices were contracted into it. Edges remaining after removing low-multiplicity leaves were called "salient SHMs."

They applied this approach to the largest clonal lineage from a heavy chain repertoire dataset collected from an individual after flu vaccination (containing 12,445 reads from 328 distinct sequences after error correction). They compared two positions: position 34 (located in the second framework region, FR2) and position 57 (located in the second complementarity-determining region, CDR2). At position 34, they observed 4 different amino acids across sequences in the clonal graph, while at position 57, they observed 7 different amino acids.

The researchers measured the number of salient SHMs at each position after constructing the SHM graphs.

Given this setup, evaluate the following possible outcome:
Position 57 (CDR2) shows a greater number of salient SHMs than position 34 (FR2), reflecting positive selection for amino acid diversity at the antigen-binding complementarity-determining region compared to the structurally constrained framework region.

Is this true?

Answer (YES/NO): YES